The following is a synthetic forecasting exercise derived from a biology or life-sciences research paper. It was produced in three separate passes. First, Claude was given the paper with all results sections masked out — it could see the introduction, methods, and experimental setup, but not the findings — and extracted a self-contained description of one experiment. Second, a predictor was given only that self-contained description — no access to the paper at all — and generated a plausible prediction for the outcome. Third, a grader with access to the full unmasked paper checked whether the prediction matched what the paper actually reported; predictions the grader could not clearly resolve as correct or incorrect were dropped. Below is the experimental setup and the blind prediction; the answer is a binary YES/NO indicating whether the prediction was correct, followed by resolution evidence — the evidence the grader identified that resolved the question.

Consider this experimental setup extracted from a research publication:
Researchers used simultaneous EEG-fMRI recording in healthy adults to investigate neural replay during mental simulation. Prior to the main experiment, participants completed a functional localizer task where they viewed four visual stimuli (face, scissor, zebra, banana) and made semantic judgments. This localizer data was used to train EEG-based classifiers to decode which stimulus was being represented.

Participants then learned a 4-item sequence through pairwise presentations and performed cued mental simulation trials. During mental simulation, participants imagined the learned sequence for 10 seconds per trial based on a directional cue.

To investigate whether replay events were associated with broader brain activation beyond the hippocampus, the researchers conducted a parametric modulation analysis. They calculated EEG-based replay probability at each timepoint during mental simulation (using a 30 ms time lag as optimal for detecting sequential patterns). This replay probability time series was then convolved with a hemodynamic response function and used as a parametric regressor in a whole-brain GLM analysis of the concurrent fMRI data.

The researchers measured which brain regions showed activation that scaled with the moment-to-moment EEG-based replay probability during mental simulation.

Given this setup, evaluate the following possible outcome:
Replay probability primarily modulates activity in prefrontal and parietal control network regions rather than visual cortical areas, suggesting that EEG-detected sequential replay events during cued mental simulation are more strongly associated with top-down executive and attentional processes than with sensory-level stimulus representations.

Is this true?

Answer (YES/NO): NO